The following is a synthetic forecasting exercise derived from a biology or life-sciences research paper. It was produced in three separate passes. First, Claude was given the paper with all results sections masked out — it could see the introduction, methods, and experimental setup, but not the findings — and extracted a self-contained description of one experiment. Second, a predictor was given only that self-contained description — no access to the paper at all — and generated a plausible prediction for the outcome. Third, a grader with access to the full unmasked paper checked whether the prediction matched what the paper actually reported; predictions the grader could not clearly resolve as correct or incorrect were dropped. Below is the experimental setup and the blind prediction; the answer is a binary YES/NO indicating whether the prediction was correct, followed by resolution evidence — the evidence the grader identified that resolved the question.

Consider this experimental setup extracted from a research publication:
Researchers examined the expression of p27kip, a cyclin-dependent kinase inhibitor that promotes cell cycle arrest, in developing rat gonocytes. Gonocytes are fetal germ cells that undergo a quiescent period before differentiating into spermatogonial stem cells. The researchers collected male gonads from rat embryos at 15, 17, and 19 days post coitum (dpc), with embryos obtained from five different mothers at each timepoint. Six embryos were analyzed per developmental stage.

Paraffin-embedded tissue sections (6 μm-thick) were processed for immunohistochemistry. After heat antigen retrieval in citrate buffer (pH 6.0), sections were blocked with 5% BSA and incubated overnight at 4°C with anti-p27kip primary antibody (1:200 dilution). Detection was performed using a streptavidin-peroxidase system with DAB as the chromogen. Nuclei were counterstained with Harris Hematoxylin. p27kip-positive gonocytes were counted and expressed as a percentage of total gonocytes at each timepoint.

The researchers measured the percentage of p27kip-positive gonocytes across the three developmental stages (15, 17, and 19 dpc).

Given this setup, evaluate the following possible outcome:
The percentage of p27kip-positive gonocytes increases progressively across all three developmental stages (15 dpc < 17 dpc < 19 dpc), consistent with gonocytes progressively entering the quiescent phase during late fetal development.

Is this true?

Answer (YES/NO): NO